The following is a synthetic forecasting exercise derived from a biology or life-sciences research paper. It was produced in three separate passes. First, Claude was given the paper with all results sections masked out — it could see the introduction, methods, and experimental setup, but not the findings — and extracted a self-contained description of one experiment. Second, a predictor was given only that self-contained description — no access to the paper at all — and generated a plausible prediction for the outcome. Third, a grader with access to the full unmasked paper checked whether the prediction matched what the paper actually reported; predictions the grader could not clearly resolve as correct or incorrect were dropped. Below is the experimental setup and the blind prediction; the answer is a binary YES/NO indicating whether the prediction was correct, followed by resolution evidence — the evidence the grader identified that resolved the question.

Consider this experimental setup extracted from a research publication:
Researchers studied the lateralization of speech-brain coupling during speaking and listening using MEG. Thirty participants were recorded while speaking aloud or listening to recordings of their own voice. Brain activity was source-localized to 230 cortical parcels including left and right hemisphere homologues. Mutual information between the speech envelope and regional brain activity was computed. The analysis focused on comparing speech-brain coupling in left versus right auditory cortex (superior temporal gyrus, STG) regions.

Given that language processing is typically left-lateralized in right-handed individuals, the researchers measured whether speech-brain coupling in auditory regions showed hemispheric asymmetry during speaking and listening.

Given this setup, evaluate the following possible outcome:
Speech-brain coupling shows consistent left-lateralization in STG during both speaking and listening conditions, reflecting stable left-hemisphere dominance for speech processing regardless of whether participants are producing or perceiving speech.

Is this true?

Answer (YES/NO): NO